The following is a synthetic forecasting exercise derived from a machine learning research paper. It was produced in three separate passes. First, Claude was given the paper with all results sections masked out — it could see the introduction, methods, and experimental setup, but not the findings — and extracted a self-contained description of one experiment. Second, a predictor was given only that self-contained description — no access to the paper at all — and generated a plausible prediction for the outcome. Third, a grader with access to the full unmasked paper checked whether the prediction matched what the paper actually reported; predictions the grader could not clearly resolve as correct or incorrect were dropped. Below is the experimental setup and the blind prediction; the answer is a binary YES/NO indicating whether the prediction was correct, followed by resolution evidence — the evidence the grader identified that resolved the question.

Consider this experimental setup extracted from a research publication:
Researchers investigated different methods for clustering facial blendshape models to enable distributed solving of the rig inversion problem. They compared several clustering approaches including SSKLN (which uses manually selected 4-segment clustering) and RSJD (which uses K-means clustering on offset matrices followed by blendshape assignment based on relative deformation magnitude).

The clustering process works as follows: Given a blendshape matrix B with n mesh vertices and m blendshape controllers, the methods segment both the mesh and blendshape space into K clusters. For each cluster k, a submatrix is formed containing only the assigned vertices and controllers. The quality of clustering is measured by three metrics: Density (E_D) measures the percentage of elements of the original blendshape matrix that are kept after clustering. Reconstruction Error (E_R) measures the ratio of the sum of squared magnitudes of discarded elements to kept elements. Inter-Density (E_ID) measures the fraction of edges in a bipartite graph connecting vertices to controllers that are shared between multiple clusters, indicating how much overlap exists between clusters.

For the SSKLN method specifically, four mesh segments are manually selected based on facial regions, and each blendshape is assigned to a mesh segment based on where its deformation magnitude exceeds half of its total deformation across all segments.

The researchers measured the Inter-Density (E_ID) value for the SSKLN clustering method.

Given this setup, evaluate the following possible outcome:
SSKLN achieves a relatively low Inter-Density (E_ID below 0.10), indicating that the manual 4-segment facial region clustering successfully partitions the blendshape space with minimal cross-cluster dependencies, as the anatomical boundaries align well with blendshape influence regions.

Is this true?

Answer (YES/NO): YES